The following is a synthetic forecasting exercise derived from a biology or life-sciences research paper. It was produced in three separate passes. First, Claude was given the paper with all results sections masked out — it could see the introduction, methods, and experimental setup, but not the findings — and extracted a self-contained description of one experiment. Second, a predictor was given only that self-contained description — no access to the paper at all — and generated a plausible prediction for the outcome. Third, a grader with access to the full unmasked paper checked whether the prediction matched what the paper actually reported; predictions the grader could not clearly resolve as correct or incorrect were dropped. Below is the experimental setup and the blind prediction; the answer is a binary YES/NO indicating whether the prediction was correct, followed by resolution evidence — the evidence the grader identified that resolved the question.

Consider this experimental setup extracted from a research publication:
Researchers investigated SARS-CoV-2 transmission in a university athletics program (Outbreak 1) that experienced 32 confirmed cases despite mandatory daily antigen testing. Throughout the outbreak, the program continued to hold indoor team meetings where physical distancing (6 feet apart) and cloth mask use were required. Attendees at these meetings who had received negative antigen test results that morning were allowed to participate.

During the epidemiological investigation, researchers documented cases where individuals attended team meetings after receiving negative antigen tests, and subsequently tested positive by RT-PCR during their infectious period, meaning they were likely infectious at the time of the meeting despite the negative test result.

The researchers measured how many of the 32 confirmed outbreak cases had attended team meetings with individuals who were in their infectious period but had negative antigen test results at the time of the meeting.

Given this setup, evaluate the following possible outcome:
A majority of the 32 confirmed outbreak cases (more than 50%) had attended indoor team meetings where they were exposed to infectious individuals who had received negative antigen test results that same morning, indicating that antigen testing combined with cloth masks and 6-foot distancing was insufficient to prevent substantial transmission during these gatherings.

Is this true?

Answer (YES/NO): NO